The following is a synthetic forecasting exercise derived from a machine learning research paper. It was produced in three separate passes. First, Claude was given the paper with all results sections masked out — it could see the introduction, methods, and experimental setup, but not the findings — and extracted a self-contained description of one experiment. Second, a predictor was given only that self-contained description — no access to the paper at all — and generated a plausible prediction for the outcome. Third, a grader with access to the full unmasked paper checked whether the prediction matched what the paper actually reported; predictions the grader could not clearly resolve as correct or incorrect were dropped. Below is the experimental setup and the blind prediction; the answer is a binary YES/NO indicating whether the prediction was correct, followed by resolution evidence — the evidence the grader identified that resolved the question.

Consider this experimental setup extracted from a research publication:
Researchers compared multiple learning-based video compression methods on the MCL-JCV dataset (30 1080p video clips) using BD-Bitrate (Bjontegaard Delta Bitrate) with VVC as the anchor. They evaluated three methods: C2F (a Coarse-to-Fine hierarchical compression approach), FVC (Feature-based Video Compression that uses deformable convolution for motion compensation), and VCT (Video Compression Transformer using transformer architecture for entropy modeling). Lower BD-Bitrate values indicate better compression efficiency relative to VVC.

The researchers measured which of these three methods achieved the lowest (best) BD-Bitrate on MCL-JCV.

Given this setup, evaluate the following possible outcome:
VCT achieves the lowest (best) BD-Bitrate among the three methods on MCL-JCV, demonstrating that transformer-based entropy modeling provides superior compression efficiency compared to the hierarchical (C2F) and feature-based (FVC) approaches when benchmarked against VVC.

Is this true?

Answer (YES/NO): NO